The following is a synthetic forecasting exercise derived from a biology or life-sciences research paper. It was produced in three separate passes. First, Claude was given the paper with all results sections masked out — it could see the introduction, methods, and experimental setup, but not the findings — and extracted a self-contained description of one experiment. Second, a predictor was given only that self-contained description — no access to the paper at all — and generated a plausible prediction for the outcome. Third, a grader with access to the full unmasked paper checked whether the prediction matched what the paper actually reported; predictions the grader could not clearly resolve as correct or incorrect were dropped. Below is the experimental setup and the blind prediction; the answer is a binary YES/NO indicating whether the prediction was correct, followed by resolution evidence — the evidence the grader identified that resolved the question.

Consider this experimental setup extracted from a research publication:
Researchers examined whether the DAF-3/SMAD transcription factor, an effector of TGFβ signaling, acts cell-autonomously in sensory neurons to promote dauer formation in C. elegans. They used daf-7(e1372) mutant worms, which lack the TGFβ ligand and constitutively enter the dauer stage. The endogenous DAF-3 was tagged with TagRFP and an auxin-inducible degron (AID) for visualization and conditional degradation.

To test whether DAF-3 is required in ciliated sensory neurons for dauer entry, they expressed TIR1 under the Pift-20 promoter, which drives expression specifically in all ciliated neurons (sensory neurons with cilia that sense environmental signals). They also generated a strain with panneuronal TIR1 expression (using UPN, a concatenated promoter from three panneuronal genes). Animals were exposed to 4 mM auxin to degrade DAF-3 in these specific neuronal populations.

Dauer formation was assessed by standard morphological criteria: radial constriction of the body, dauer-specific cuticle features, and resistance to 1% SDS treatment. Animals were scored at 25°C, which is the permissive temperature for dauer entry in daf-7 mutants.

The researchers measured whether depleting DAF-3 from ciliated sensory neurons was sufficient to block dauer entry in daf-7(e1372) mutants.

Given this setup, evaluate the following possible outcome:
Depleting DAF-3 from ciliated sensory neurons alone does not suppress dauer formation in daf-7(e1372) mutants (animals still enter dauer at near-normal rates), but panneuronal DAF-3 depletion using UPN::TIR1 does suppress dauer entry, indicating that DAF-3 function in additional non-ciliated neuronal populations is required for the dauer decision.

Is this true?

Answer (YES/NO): NO